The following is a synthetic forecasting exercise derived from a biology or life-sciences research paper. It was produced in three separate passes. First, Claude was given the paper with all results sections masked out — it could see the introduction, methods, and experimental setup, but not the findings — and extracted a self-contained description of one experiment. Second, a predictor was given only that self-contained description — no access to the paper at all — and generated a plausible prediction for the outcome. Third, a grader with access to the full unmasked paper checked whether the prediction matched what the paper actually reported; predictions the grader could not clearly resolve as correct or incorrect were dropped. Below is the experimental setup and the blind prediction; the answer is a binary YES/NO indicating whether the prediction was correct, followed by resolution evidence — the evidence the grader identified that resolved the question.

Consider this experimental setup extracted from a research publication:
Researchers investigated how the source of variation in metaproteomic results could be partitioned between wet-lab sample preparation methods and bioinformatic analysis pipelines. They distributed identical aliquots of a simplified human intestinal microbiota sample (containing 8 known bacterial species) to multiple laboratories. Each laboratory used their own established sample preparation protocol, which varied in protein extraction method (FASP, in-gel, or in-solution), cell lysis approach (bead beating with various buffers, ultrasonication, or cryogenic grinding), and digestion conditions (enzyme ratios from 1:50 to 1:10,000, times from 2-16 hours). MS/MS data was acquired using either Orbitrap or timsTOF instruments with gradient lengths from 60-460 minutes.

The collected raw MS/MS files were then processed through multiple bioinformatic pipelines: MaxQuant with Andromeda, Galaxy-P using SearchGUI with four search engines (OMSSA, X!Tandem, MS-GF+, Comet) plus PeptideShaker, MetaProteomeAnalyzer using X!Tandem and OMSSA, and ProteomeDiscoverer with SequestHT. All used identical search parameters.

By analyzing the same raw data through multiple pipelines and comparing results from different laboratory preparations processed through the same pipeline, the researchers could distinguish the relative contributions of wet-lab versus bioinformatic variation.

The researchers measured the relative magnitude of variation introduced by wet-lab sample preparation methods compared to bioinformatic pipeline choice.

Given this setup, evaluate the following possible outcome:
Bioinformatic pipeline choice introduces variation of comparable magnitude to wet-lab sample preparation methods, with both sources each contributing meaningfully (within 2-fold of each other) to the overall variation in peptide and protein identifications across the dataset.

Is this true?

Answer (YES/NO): NO